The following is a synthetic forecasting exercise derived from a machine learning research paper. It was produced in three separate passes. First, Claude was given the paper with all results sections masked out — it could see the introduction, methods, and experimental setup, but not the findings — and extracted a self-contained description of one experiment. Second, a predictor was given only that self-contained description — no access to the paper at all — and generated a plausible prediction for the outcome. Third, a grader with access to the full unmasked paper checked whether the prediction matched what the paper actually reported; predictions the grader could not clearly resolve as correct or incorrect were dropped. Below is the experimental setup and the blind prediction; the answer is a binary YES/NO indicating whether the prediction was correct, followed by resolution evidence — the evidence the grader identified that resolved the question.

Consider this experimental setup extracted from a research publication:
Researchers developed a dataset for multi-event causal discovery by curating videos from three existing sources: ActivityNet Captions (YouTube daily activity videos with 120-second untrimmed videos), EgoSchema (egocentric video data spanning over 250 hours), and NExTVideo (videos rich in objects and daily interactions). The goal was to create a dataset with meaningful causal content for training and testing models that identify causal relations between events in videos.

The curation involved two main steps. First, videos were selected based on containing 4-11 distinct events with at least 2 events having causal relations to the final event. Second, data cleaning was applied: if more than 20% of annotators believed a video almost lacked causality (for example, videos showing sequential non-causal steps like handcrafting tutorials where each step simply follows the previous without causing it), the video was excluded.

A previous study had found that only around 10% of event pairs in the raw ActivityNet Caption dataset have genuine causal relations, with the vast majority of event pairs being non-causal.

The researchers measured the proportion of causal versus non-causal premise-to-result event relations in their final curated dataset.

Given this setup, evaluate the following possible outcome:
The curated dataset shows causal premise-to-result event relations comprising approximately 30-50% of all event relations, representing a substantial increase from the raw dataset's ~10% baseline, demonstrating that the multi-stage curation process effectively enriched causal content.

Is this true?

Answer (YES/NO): YES